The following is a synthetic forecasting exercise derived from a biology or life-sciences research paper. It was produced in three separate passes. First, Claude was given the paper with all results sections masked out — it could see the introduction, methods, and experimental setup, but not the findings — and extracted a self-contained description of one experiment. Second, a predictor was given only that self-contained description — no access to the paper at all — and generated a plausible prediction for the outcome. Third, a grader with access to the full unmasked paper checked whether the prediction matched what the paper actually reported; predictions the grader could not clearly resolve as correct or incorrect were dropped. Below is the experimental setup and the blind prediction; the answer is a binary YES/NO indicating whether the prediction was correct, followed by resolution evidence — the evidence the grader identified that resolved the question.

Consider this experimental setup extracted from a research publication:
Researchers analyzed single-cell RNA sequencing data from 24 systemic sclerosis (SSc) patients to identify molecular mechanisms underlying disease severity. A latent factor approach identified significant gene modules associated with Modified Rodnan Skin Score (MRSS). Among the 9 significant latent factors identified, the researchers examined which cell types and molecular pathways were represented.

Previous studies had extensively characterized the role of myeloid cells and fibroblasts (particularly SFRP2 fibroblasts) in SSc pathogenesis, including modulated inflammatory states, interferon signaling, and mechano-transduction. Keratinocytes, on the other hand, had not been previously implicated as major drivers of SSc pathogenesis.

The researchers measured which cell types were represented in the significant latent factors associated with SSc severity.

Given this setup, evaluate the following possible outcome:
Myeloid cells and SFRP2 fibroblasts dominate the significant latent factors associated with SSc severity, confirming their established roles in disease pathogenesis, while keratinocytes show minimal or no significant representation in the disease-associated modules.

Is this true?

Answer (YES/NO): NO